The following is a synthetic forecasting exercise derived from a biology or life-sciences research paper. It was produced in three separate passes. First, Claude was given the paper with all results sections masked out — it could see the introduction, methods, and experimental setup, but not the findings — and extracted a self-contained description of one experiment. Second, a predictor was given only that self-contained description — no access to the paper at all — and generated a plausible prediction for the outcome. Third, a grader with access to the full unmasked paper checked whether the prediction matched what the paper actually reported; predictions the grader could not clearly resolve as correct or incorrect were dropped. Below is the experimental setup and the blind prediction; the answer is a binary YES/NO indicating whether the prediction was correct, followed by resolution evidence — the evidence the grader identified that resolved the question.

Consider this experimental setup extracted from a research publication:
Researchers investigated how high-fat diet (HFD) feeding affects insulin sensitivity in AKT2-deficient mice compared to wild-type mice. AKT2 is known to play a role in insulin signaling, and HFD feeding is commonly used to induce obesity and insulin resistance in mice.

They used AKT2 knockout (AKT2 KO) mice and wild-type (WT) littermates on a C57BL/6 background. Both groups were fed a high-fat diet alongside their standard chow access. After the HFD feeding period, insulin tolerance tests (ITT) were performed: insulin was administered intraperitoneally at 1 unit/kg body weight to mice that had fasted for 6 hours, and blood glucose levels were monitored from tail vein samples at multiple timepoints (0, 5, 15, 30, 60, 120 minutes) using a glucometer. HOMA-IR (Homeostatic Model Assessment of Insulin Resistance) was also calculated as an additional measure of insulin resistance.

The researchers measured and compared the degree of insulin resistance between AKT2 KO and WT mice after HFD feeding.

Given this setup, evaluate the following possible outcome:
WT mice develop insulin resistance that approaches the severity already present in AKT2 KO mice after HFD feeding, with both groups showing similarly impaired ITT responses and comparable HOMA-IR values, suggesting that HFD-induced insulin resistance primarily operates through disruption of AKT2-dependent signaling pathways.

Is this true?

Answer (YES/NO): NO